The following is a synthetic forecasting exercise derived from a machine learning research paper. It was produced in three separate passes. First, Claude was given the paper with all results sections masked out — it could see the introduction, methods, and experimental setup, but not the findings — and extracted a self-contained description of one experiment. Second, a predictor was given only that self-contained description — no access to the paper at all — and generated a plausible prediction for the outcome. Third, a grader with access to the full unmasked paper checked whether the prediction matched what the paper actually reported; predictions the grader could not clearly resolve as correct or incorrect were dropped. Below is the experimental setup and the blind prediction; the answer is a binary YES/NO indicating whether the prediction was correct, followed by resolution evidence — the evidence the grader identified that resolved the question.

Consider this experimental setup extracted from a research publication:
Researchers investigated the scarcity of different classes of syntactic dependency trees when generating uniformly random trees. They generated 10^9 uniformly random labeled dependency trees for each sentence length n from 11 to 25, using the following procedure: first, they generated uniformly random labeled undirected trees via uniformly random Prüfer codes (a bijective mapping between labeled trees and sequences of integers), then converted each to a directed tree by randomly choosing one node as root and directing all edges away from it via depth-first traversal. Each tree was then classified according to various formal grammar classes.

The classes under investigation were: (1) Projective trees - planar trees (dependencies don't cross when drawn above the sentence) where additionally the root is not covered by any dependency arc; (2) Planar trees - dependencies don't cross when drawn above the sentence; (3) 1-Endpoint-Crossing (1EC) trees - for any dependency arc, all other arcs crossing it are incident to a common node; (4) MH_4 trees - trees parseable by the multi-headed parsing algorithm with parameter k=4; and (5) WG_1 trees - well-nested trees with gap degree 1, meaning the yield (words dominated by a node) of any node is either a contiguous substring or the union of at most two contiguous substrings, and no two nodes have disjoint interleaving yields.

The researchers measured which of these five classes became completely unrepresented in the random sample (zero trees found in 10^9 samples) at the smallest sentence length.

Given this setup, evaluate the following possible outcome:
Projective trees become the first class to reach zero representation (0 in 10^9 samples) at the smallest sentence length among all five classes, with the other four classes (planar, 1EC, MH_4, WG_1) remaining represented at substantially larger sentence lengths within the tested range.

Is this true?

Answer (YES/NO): NO